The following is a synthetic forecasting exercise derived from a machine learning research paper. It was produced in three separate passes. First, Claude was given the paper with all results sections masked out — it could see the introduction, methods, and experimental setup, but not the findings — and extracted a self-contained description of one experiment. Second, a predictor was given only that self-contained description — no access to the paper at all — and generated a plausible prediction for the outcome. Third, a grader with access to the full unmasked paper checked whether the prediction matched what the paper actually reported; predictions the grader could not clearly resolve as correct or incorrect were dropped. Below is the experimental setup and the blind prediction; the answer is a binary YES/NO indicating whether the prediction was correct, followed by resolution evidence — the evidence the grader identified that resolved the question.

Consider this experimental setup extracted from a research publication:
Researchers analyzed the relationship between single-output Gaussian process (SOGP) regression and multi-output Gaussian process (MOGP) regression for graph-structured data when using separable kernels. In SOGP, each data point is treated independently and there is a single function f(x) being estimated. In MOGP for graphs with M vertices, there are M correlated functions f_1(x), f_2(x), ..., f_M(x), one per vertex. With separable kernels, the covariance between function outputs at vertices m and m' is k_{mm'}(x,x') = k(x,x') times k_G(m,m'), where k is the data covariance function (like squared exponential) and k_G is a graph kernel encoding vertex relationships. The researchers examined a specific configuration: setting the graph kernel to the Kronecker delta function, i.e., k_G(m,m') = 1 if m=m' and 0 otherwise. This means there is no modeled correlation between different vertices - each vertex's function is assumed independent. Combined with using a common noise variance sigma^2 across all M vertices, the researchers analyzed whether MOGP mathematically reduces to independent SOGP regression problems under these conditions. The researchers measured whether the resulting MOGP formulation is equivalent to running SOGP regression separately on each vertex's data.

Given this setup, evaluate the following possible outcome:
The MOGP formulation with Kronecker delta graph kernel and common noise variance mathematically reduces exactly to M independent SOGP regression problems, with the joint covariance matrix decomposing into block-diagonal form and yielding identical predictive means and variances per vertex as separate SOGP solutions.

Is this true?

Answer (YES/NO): YES